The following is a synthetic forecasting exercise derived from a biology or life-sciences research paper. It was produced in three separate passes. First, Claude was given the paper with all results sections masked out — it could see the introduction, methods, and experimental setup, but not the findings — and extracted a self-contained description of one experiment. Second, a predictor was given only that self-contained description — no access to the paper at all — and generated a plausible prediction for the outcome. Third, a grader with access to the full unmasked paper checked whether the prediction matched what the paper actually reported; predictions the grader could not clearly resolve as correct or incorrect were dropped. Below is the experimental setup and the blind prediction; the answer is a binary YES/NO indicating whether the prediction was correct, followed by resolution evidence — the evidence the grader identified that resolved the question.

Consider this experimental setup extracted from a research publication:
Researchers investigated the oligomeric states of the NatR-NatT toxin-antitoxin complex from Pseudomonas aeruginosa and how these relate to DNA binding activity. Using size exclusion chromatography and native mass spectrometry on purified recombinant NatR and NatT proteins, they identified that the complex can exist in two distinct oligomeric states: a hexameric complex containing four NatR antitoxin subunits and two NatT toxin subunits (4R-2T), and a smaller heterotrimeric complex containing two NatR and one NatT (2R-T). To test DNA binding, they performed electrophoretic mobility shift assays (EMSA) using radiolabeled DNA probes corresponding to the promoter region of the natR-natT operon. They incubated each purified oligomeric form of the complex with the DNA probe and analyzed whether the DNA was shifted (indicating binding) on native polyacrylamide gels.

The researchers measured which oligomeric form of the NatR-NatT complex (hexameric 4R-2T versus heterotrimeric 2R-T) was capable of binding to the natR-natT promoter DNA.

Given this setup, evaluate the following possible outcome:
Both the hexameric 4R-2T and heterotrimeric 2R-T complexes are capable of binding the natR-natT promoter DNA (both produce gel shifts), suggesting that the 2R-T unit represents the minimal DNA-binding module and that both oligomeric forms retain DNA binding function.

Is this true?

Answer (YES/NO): NO